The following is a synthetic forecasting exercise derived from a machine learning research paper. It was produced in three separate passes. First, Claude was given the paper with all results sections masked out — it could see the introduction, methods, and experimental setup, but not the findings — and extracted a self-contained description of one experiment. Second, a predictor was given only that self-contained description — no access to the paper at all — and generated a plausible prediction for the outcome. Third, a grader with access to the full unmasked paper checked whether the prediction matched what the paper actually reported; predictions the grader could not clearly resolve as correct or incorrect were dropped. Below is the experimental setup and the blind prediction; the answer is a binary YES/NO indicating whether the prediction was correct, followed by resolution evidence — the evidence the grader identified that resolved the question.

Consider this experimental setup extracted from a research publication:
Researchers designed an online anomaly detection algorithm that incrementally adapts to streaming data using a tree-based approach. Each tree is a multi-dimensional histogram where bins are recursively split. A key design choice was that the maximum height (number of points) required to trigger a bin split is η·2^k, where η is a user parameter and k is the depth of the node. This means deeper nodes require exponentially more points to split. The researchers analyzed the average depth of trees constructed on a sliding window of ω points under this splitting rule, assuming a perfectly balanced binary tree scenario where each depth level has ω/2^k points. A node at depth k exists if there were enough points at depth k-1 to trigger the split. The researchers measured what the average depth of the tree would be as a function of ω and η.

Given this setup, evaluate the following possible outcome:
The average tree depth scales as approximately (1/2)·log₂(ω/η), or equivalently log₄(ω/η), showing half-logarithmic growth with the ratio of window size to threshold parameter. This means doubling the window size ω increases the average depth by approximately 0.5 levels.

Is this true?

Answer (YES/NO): YES